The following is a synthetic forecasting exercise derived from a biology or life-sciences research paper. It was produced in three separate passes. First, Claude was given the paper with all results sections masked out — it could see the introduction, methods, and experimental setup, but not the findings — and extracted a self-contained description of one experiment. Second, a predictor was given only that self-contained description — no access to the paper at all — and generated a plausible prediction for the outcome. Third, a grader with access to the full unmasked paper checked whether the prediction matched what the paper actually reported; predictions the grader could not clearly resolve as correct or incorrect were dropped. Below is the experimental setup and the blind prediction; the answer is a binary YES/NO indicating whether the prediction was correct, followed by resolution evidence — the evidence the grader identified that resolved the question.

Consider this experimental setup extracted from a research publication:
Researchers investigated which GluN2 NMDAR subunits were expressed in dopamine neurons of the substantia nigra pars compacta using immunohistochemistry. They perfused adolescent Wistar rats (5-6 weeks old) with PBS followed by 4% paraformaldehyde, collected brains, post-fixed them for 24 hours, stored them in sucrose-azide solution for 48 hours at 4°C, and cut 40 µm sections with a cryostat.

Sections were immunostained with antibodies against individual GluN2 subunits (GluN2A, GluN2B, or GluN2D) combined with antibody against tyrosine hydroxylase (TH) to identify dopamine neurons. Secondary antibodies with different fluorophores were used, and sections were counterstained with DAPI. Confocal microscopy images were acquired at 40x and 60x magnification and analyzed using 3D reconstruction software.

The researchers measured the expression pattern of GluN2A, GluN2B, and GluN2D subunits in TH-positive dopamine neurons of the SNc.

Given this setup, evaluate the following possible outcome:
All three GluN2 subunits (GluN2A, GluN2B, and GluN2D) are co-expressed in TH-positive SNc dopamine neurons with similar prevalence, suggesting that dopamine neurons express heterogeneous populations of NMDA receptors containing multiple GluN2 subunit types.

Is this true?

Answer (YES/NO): NO